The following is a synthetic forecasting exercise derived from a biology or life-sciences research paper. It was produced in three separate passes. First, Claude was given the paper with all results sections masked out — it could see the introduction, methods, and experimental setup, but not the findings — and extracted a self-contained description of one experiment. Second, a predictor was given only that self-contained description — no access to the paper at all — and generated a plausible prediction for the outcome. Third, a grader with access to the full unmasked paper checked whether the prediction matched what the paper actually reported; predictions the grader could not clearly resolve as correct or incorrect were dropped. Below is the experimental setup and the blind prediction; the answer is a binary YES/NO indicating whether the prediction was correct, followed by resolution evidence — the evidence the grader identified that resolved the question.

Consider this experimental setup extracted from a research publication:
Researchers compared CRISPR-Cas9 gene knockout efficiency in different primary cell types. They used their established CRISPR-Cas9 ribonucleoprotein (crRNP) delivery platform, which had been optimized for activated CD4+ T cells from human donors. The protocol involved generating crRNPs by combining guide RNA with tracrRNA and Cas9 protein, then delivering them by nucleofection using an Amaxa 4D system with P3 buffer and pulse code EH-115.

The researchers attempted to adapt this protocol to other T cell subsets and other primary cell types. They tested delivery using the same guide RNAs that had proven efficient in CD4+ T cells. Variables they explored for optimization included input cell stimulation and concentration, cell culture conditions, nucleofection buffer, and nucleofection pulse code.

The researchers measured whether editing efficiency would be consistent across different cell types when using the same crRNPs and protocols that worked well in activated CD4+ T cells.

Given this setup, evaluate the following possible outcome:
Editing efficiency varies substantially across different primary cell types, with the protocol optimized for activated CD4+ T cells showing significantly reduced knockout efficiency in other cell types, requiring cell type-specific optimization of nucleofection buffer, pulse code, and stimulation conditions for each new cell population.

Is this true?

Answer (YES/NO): YES